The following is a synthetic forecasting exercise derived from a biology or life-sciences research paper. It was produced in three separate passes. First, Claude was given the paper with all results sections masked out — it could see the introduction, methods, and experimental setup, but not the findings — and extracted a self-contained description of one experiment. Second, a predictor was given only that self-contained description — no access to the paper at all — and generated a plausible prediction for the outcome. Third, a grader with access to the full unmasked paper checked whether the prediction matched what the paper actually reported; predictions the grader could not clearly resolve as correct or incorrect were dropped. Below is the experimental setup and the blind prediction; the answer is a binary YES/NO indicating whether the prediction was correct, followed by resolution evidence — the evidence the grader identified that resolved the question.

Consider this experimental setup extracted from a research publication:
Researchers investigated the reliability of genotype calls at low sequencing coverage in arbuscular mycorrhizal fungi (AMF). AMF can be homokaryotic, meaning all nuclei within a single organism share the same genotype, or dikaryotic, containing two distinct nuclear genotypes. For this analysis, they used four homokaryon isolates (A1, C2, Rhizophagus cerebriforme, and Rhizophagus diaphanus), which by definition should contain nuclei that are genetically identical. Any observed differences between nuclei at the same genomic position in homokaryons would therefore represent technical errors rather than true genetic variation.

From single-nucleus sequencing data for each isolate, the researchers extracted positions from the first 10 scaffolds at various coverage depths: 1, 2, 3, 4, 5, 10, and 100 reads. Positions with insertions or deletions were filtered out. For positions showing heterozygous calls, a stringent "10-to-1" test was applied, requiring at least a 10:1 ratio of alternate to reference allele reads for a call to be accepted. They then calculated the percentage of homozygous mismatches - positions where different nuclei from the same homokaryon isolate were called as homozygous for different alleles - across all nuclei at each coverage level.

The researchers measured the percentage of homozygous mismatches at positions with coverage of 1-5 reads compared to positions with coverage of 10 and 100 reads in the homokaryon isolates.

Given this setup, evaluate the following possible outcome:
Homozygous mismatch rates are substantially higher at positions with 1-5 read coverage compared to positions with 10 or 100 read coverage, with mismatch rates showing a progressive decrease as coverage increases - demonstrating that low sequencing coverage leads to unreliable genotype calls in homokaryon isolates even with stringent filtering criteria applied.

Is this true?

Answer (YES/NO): NO